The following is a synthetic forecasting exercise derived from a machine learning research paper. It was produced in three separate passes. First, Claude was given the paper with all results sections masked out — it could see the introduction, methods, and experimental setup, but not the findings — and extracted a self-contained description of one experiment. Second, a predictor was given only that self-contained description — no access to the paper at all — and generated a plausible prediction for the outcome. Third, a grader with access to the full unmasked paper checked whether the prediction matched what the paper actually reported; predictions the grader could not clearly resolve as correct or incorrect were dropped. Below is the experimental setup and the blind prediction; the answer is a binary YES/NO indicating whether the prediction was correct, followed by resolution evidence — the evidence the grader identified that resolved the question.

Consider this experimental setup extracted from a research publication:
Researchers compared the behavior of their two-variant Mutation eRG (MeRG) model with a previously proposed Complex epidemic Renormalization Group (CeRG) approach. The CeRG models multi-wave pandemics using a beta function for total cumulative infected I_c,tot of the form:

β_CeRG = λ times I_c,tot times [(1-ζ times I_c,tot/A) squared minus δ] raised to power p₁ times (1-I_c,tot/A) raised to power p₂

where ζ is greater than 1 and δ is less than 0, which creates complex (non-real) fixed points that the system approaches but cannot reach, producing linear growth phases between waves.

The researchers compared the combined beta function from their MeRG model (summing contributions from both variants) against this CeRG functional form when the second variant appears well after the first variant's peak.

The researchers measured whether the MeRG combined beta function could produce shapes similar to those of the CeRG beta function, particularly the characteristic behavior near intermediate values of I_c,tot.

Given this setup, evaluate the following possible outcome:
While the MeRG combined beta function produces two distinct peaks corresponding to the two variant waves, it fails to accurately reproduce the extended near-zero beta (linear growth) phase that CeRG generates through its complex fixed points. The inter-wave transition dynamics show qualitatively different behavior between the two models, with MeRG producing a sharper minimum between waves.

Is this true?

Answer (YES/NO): NO